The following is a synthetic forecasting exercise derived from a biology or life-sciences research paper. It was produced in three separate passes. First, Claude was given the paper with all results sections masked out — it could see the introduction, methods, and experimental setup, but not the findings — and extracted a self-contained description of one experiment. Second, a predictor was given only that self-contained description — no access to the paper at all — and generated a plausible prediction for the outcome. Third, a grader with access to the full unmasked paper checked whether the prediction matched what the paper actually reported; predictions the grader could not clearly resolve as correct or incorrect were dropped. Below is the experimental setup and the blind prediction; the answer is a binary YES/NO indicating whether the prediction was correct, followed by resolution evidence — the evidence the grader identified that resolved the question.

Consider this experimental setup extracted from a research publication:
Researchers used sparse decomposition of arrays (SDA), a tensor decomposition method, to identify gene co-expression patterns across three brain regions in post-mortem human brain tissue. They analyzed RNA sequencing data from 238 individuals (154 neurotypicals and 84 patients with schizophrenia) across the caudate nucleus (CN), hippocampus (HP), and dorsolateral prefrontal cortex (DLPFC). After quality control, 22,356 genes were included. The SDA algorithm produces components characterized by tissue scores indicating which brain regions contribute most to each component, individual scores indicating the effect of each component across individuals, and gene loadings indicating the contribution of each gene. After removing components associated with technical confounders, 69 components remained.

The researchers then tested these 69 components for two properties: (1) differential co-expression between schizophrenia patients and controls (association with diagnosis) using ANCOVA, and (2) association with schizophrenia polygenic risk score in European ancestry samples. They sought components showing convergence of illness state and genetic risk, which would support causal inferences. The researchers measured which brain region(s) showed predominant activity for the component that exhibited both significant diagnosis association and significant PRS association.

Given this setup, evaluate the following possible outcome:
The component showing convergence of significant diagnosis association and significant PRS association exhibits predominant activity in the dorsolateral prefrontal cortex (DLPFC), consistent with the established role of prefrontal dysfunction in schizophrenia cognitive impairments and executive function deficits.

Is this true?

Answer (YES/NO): NO